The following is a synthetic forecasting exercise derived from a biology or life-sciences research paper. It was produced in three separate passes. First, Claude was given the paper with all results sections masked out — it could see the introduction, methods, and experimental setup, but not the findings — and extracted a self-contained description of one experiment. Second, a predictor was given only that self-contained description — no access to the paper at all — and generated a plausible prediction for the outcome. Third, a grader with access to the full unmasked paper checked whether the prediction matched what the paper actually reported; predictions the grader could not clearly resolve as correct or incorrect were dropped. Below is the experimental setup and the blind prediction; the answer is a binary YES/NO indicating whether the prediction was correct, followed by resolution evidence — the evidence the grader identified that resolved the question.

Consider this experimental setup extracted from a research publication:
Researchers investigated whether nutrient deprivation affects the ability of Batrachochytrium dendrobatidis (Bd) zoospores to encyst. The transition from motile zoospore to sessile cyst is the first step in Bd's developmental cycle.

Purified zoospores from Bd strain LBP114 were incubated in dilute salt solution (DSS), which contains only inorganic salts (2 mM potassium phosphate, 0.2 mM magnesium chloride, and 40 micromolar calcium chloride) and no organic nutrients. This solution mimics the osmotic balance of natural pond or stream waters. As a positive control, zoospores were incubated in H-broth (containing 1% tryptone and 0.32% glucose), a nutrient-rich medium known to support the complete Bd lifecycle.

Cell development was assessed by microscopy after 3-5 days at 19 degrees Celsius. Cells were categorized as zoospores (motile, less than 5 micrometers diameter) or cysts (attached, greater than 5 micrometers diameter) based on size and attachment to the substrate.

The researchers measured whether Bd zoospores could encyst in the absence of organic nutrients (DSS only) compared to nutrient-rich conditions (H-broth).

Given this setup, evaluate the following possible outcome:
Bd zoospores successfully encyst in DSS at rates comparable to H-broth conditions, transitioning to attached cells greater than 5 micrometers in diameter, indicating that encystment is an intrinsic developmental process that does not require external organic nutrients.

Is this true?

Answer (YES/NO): NO